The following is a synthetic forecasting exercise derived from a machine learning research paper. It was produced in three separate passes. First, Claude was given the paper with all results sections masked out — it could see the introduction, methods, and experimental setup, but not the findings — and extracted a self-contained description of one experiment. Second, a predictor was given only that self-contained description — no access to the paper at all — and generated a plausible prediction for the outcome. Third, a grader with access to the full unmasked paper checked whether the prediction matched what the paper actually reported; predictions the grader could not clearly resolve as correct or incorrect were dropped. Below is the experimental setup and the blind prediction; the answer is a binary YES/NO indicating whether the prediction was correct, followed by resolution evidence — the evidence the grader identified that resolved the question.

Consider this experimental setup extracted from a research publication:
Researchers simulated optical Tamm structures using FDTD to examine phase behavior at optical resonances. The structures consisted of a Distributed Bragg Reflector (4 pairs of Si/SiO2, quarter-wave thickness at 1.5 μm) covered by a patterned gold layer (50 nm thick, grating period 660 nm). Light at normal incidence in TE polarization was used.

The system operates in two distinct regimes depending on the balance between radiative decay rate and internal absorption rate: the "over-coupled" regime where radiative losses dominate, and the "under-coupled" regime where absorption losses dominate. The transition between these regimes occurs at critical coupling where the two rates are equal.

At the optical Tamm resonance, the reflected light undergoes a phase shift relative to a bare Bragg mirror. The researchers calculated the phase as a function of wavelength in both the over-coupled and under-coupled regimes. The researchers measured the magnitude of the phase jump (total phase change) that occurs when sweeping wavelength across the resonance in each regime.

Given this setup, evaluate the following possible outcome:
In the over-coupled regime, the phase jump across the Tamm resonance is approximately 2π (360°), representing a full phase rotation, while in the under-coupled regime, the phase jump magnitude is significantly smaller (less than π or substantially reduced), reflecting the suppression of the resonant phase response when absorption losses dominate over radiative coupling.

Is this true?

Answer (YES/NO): NO